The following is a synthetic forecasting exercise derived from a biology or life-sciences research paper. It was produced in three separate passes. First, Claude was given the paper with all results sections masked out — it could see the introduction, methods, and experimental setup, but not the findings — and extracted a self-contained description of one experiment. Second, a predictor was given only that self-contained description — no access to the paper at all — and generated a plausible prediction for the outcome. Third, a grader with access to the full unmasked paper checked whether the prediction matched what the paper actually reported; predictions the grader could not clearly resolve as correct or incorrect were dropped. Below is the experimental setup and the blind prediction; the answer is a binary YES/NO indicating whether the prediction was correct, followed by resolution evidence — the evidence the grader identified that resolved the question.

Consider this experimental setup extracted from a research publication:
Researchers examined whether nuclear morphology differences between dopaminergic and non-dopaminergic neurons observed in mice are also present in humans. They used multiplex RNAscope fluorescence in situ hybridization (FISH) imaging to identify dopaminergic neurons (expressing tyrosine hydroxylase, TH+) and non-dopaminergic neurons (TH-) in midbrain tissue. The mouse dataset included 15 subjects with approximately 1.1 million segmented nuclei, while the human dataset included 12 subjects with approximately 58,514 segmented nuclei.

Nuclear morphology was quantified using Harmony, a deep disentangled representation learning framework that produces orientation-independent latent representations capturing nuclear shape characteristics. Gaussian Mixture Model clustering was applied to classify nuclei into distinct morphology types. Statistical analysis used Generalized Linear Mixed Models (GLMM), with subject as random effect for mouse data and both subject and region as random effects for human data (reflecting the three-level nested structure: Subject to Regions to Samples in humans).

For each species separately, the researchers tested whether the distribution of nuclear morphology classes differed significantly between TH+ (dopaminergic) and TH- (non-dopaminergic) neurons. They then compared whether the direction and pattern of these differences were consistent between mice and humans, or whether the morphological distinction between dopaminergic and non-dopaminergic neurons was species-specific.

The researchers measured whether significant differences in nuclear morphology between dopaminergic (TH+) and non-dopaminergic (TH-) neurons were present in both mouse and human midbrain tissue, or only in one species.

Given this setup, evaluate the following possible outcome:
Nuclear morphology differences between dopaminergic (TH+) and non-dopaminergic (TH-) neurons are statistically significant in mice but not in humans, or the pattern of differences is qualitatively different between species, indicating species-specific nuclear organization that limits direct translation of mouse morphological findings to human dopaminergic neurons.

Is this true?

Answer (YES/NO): YES